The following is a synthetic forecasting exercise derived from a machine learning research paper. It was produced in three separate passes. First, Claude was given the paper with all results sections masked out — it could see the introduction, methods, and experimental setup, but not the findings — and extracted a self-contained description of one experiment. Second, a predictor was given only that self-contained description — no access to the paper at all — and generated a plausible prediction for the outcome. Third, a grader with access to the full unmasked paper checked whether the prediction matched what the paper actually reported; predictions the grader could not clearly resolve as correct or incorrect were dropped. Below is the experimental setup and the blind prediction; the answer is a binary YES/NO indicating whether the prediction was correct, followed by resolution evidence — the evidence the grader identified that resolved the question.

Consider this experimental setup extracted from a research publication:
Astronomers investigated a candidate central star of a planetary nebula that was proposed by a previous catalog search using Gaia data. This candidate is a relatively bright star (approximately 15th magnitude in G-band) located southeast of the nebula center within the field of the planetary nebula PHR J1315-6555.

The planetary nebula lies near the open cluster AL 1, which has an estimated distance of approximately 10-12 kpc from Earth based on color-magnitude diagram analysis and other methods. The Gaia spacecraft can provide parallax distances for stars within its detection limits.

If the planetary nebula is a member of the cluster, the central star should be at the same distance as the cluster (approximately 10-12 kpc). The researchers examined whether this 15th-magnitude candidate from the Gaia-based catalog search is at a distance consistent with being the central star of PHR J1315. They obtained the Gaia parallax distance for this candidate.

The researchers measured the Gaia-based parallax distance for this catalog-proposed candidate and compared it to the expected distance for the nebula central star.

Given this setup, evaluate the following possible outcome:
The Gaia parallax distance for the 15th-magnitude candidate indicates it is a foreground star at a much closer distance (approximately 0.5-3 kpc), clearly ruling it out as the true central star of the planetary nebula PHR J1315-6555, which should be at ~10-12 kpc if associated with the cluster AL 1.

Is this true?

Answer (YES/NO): YES